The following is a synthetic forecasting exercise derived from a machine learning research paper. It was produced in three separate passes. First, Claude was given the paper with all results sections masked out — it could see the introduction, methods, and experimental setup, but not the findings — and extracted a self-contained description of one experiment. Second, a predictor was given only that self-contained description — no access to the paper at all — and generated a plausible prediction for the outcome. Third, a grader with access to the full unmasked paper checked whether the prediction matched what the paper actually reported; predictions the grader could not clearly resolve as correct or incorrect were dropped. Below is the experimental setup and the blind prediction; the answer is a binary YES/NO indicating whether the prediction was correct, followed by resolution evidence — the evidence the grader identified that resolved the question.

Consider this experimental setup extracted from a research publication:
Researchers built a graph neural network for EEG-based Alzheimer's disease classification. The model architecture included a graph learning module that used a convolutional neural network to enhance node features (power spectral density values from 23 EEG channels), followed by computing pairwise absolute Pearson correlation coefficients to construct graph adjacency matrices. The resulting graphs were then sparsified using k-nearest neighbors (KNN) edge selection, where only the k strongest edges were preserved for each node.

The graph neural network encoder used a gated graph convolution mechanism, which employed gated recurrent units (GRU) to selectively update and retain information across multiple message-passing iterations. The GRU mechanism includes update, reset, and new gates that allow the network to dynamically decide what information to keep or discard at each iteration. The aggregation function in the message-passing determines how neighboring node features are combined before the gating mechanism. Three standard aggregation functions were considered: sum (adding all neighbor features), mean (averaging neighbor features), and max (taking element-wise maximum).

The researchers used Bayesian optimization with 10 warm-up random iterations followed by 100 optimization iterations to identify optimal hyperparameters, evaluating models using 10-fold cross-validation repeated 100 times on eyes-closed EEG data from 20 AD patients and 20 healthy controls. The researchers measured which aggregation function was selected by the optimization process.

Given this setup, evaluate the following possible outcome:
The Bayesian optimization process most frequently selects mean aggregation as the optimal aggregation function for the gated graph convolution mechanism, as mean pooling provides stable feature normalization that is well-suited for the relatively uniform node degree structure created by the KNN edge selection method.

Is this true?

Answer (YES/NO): NO